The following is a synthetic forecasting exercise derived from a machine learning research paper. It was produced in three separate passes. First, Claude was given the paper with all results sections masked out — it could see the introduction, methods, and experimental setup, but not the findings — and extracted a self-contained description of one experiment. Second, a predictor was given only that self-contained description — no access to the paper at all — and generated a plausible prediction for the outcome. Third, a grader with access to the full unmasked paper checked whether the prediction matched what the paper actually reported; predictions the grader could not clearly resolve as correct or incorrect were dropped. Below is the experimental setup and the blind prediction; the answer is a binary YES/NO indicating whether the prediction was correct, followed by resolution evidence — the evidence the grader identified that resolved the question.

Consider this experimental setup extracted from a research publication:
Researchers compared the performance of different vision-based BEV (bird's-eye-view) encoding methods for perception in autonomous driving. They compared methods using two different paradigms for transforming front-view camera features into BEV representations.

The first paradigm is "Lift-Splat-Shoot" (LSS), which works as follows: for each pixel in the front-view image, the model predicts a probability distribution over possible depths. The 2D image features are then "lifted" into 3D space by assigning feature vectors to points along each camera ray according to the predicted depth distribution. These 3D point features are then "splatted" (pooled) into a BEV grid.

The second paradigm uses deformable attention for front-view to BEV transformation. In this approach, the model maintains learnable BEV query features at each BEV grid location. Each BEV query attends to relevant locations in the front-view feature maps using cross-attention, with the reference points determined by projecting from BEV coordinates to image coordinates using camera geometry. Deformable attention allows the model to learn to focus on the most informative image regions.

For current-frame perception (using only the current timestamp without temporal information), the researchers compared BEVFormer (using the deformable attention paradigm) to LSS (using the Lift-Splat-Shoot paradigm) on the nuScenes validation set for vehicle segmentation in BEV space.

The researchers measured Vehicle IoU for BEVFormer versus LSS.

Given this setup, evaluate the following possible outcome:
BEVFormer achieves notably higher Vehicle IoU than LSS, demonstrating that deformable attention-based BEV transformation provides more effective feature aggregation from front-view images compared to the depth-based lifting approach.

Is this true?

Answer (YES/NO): YES